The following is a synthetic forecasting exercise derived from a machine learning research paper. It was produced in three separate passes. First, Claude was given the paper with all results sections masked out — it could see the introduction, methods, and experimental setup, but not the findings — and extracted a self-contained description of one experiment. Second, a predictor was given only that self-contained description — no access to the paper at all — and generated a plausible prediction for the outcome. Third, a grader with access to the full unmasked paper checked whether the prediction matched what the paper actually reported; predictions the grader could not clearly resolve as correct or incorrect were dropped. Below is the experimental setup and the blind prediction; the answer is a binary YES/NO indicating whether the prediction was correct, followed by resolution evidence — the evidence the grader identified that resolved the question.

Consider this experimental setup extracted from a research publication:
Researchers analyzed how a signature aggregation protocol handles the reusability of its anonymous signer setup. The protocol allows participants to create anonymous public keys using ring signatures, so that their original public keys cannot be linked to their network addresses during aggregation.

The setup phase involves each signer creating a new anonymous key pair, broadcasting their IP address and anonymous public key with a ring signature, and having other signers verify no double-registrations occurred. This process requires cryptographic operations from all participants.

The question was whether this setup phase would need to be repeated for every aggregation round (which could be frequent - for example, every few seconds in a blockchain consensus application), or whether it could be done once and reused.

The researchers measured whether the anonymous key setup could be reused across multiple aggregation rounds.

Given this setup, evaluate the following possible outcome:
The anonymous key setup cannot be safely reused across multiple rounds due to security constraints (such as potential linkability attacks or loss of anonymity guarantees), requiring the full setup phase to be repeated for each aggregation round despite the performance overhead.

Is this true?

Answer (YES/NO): NO